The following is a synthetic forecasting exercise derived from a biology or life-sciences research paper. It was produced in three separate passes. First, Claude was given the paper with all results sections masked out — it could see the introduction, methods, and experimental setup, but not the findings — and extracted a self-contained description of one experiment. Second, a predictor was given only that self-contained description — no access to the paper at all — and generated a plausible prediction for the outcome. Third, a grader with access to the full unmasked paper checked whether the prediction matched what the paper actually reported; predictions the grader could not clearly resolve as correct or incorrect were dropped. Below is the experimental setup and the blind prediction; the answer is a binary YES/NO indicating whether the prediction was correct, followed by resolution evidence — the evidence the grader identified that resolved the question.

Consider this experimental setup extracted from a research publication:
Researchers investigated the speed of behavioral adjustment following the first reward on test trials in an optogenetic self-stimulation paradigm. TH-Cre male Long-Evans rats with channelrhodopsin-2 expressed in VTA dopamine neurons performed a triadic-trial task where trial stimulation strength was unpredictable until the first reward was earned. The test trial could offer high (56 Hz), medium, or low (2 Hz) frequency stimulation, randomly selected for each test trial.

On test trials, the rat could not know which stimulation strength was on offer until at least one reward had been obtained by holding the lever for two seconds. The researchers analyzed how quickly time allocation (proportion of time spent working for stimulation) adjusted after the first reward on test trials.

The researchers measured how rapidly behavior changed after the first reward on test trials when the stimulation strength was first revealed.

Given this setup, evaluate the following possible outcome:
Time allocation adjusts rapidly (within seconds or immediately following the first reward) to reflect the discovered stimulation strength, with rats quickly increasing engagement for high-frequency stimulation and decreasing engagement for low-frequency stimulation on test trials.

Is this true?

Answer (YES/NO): YES